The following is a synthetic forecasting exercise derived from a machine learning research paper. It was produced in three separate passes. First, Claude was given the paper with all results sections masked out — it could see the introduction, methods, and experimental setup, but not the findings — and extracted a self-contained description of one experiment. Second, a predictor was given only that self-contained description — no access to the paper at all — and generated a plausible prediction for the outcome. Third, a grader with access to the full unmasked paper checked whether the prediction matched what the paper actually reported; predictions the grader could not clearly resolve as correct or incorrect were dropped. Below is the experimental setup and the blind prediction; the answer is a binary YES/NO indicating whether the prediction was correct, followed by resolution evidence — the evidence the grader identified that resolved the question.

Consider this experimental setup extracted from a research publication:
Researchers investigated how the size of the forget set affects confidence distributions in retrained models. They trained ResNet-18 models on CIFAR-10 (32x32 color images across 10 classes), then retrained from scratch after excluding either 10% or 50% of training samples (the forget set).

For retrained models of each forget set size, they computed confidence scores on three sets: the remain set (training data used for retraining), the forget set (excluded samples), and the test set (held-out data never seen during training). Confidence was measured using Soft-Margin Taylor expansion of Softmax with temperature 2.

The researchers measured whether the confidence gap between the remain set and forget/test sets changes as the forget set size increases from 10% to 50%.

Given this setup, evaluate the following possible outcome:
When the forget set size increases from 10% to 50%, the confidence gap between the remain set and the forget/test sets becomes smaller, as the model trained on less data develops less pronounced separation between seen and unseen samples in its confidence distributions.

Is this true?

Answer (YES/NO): NO